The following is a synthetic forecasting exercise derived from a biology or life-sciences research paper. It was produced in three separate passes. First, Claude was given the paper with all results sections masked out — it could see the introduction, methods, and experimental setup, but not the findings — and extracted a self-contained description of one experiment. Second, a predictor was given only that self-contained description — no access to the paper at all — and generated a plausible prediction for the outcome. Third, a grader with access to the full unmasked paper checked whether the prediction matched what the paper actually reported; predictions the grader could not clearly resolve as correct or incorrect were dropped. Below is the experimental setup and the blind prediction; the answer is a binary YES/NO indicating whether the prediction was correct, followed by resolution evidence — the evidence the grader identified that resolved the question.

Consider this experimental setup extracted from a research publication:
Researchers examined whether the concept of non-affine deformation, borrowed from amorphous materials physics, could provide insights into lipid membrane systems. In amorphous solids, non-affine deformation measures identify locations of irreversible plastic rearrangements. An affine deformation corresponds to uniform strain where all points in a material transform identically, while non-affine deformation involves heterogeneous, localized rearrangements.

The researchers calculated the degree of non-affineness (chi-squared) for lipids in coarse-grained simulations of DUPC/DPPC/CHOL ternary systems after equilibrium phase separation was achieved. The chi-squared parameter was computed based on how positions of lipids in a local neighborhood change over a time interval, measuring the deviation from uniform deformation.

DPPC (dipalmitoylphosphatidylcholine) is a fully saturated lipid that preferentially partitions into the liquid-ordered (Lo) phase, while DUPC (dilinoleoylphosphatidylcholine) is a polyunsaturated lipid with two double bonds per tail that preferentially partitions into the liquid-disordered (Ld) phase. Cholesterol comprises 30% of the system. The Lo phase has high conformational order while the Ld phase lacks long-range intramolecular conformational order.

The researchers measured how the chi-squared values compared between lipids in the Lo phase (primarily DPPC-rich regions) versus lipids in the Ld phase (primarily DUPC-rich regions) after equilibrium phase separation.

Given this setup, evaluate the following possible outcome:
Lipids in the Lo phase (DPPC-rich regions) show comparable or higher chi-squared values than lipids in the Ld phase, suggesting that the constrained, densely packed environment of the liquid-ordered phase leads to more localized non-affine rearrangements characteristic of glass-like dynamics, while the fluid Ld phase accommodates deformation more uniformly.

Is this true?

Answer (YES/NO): NO